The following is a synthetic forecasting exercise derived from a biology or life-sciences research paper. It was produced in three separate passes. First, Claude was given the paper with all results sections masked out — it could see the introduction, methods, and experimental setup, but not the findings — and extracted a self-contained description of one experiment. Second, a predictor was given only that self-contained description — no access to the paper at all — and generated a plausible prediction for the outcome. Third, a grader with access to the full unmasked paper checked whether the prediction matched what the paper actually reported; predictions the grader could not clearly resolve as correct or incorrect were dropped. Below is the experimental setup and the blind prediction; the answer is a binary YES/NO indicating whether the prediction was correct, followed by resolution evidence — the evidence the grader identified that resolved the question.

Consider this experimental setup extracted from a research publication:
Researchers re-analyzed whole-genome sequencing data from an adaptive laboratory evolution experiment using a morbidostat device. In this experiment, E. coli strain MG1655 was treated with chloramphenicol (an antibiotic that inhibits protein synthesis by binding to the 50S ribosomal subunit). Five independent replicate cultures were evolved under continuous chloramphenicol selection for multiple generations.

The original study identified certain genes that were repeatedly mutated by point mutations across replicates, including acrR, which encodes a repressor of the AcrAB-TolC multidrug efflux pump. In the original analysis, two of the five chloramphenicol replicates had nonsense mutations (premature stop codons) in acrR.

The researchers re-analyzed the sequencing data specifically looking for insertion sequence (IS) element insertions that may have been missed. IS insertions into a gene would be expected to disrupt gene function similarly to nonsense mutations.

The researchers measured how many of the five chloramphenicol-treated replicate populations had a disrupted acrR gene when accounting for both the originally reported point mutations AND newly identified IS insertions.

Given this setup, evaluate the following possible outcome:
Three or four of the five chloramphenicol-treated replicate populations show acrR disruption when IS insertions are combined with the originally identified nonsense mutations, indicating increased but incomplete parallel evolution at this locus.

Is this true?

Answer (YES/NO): NO